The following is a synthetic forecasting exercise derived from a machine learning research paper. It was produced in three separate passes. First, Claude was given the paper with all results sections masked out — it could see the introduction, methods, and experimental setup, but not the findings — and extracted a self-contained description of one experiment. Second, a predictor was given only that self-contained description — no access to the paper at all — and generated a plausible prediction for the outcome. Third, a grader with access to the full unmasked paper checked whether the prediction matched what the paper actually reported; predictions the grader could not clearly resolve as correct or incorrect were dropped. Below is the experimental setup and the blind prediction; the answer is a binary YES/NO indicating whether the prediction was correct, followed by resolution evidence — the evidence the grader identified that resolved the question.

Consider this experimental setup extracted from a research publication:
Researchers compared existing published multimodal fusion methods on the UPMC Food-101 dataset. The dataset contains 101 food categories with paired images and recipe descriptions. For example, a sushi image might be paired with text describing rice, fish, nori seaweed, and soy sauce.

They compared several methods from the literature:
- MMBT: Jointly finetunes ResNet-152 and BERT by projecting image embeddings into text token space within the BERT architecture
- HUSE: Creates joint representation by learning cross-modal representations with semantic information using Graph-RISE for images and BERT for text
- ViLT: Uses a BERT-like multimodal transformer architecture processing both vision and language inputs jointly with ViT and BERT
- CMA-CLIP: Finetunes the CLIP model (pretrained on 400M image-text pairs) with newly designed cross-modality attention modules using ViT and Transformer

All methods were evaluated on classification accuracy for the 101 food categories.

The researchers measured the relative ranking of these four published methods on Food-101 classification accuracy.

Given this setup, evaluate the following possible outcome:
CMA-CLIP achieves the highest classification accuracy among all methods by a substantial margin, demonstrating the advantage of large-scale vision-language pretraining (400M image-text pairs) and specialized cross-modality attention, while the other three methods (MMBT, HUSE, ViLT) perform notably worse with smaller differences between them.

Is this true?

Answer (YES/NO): YES